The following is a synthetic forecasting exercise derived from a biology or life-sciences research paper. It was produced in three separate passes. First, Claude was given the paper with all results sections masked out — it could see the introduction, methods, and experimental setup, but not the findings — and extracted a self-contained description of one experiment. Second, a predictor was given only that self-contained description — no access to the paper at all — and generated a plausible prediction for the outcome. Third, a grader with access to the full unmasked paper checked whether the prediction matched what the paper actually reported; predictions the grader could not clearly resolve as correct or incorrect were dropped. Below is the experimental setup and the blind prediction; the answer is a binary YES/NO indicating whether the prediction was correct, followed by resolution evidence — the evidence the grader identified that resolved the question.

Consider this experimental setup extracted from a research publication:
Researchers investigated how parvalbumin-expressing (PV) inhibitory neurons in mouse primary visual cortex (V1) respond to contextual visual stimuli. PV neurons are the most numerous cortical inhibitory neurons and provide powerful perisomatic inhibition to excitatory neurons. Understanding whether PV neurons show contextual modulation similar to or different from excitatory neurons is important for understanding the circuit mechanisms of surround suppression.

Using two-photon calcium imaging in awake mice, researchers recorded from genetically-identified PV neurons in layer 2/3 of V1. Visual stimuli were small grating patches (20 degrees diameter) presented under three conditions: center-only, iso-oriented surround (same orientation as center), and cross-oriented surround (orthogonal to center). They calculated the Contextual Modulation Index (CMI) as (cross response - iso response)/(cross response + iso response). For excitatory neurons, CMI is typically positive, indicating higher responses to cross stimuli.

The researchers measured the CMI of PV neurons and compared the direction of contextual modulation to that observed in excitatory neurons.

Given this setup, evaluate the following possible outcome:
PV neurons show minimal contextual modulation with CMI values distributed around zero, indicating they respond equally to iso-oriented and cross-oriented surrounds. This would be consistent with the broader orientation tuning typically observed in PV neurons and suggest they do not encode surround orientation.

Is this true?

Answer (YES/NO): NO